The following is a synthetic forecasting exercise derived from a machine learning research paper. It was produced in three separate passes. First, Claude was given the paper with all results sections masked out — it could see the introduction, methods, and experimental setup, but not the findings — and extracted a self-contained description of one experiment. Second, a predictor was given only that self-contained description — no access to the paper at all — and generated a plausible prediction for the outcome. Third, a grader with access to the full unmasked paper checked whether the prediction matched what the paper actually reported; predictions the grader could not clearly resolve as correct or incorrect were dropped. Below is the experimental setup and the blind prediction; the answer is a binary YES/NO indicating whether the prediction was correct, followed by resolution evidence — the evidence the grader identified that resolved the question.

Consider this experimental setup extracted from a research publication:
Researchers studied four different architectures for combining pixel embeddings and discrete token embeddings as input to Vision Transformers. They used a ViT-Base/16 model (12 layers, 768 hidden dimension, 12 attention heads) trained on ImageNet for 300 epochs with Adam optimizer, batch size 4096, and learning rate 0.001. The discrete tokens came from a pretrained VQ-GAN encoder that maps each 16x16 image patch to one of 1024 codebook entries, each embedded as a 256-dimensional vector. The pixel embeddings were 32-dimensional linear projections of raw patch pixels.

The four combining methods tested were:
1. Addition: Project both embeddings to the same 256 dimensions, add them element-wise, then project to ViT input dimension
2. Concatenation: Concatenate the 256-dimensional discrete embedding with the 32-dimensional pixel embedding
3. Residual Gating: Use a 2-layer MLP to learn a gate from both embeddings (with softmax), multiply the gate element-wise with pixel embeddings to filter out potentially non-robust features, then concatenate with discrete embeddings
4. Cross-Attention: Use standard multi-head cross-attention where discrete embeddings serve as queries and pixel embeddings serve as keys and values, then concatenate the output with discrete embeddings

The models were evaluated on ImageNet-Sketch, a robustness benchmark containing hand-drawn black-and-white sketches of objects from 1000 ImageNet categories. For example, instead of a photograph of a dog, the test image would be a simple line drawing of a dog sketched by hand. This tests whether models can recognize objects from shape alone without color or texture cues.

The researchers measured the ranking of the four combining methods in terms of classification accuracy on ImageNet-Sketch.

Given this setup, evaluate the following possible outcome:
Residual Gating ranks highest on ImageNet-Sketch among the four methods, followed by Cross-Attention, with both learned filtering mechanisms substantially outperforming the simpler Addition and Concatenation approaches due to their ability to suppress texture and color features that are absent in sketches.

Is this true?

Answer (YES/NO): NO